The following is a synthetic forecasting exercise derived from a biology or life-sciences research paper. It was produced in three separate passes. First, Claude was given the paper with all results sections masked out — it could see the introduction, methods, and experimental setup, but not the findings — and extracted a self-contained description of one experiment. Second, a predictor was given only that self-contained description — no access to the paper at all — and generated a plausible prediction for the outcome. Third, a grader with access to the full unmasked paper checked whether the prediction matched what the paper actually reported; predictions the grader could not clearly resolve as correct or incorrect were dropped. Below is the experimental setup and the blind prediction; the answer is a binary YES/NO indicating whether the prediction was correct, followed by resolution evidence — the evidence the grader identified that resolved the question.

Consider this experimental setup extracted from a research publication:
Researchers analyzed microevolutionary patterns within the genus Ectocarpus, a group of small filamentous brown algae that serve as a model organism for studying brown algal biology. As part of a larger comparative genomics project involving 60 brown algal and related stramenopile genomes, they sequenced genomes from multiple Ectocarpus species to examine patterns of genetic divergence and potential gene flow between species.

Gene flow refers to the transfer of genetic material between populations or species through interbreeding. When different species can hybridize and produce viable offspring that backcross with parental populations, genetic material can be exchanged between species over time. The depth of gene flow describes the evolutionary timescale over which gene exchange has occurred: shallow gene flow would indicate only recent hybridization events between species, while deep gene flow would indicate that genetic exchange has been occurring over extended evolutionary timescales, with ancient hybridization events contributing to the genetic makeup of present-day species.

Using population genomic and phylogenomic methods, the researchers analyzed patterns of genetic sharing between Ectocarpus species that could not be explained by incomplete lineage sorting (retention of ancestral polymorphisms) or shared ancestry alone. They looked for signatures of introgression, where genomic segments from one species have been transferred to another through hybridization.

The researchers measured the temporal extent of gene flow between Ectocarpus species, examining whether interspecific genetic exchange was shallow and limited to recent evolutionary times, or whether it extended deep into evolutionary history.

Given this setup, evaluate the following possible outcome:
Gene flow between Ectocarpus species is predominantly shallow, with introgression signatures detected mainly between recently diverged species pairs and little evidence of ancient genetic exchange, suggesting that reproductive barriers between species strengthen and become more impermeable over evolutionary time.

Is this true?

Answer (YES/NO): NO